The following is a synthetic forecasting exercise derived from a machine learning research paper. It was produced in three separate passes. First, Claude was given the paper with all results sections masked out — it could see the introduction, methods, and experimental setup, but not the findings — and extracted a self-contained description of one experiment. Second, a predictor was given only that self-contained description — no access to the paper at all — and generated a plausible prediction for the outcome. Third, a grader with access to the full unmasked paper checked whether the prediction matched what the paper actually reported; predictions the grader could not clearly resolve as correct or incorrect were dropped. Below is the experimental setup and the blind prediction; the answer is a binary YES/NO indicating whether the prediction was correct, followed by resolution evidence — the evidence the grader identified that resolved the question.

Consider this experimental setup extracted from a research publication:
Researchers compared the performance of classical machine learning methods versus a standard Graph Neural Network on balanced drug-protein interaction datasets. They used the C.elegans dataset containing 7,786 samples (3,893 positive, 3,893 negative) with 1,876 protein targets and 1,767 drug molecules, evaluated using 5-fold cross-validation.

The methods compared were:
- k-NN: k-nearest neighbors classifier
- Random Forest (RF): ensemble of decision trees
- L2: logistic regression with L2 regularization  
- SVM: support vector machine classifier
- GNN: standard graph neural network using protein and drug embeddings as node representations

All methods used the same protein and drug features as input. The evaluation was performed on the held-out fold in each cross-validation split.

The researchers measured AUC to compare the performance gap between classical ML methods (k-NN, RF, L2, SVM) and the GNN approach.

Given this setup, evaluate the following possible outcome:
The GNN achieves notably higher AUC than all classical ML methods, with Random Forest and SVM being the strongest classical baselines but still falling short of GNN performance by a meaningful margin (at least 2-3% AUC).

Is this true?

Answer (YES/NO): YES